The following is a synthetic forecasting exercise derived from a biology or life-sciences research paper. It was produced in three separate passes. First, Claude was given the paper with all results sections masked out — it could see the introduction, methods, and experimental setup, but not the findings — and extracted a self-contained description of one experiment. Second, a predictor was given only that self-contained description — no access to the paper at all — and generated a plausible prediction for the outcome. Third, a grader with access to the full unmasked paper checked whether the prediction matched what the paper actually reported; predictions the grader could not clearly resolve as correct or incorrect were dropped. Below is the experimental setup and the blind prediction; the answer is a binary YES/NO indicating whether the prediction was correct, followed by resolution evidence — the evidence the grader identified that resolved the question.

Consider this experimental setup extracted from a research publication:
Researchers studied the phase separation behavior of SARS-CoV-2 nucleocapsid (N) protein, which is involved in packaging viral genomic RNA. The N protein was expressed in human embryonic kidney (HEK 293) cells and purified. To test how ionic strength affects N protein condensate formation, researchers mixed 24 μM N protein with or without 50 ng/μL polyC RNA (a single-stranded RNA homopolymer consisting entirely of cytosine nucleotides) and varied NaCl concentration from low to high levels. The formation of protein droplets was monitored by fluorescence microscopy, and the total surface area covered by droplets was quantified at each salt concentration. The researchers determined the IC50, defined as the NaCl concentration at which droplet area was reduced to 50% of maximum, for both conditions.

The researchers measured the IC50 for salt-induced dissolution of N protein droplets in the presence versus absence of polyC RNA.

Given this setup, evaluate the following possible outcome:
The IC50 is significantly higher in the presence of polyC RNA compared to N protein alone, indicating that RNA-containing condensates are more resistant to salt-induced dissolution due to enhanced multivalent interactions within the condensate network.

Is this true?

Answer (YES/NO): YES